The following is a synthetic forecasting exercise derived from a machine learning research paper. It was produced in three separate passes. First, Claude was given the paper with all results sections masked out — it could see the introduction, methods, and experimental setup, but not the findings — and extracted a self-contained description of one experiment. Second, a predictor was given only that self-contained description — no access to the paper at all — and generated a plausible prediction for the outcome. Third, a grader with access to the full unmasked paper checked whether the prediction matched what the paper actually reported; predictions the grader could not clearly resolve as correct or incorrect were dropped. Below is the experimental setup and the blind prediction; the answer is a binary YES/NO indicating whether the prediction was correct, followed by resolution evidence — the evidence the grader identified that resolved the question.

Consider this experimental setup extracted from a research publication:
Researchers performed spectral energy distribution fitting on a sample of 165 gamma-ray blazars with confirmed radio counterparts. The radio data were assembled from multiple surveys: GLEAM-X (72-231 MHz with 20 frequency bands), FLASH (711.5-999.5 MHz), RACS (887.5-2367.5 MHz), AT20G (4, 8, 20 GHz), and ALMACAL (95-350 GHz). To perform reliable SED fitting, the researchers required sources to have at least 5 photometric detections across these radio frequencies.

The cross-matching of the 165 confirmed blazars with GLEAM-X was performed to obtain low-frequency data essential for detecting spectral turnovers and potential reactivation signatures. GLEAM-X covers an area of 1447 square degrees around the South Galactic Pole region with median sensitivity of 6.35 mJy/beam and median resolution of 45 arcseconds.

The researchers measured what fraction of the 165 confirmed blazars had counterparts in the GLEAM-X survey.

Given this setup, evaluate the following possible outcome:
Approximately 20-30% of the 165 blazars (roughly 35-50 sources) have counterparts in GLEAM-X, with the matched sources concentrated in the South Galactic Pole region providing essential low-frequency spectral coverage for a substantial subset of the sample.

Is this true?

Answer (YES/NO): NO